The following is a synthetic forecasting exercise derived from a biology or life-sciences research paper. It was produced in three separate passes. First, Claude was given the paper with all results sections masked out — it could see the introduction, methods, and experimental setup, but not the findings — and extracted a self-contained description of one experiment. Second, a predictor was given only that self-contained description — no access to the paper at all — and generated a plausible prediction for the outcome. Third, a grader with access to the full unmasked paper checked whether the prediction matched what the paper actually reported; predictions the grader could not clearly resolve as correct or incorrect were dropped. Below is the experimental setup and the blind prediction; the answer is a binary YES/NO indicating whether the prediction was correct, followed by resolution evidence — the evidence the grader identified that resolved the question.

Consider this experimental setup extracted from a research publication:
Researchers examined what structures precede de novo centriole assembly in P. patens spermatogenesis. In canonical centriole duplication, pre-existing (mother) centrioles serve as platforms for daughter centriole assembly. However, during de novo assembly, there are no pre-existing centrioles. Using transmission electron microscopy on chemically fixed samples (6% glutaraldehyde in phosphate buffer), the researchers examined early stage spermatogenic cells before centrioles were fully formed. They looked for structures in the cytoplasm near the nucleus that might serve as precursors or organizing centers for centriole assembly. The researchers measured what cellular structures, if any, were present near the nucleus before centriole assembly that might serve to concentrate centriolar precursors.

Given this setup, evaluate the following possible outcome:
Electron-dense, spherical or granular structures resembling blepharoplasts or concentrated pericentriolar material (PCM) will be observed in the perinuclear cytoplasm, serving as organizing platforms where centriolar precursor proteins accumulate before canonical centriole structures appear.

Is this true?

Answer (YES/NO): NO